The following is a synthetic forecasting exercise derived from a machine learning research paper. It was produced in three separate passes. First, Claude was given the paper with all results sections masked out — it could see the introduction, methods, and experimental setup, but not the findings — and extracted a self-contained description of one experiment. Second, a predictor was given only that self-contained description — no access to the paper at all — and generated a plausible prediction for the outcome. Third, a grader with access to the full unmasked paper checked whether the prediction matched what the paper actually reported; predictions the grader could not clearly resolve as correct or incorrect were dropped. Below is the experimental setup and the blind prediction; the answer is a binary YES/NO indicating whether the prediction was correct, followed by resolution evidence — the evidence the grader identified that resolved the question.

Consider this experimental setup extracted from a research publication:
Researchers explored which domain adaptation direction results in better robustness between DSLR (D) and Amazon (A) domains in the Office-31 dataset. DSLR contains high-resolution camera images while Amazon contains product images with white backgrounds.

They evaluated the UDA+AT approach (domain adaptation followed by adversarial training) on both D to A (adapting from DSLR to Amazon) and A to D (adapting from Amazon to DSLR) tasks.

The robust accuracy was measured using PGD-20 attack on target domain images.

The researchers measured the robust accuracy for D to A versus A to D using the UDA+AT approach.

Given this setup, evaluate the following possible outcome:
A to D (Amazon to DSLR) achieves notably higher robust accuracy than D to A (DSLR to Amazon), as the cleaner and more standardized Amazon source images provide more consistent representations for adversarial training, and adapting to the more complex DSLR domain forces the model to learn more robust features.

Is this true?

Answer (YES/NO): NO